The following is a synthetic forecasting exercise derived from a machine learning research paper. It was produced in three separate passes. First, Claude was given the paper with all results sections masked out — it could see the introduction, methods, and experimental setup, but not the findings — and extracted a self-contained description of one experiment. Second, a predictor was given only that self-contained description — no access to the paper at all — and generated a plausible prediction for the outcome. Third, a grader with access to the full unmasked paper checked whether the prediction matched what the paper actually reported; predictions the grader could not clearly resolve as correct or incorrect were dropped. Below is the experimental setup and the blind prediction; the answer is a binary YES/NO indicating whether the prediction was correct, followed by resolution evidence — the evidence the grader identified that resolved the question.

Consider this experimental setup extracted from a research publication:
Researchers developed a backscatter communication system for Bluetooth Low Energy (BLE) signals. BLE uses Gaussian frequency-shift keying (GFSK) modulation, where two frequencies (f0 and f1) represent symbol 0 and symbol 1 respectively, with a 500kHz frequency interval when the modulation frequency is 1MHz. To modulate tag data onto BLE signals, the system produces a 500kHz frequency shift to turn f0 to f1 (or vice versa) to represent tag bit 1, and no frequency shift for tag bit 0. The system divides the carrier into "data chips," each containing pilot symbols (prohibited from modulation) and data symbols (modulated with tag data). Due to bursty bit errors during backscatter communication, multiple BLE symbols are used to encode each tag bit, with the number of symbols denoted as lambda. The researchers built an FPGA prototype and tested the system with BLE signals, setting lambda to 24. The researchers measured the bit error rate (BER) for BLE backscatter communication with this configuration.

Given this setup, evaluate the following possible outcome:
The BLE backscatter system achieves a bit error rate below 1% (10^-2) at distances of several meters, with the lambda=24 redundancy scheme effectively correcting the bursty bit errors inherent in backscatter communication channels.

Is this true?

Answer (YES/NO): YES